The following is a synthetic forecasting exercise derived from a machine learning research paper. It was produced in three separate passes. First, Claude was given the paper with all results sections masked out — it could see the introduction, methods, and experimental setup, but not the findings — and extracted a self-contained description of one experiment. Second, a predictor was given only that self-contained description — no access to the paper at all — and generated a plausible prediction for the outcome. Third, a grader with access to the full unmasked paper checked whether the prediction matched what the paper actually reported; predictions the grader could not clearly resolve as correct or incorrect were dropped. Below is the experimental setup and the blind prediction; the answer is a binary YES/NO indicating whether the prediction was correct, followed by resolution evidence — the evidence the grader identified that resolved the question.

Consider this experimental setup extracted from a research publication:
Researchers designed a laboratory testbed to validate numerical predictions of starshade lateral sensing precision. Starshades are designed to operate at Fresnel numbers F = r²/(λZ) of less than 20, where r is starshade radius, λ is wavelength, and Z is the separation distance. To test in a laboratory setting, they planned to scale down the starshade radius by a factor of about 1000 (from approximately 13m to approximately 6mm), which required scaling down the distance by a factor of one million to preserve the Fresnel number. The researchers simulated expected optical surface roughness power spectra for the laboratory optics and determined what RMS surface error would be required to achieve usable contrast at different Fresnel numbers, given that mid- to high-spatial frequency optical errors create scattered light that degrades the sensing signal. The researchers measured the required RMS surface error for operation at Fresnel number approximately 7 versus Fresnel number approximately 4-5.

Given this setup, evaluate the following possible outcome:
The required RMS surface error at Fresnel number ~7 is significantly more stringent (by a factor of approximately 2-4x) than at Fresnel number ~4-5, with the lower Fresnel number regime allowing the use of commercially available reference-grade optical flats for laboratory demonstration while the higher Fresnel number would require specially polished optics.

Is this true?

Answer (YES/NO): NO